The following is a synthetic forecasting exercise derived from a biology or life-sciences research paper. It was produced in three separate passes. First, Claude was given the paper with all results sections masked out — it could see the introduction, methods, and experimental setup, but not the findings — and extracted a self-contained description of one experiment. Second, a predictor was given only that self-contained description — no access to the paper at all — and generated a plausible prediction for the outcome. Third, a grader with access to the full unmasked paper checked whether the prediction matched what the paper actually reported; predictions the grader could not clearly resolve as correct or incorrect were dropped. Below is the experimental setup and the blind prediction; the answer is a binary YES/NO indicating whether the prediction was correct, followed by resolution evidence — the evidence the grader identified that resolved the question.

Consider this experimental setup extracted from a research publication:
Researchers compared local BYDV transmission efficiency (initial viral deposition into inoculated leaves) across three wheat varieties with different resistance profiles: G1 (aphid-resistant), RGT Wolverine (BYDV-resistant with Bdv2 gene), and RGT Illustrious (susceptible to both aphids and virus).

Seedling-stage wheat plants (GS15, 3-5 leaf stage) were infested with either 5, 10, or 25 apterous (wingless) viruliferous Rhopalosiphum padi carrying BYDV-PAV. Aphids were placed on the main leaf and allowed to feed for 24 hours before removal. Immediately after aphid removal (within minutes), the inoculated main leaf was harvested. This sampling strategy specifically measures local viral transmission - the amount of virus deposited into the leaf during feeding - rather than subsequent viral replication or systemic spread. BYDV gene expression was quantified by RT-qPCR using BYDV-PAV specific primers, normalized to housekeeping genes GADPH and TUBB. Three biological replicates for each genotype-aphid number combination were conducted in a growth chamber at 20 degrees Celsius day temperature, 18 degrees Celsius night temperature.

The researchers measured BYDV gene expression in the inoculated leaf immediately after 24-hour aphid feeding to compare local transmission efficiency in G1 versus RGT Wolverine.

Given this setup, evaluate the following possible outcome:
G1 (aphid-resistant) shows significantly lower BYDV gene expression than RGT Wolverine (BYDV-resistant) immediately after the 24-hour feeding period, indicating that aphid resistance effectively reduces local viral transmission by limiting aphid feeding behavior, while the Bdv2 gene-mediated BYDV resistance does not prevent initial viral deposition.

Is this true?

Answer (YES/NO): YES